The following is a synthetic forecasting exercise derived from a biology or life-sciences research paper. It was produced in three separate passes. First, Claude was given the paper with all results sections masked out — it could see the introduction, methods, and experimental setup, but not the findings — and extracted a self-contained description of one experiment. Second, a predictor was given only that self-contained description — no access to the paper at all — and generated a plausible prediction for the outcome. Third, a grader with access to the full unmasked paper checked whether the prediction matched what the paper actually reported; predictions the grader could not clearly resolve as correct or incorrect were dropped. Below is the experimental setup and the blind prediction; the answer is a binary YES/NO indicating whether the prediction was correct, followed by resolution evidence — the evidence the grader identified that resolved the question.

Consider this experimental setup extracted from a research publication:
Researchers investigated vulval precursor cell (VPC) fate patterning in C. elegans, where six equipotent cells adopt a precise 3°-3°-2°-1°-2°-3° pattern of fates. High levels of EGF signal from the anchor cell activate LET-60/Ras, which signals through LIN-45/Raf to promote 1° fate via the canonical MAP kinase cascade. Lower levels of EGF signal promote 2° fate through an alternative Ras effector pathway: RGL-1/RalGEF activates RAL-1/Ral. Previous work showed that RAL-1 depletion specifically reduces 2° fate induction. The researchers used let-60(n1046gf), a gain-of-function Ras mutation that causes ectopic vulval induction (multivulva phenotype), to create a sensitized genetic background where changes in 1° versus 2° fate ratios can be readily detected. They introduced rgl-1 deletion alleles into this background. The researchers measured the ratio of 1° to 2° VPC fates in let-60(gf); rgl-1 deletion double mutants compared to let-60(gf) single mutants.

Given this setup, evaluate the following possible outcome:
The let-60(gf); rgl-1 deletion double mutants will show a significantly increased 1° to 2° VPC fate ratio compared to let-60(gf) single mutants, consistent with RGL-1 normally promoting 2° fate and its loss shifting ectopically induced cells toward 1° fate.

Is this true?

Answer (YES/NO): NO